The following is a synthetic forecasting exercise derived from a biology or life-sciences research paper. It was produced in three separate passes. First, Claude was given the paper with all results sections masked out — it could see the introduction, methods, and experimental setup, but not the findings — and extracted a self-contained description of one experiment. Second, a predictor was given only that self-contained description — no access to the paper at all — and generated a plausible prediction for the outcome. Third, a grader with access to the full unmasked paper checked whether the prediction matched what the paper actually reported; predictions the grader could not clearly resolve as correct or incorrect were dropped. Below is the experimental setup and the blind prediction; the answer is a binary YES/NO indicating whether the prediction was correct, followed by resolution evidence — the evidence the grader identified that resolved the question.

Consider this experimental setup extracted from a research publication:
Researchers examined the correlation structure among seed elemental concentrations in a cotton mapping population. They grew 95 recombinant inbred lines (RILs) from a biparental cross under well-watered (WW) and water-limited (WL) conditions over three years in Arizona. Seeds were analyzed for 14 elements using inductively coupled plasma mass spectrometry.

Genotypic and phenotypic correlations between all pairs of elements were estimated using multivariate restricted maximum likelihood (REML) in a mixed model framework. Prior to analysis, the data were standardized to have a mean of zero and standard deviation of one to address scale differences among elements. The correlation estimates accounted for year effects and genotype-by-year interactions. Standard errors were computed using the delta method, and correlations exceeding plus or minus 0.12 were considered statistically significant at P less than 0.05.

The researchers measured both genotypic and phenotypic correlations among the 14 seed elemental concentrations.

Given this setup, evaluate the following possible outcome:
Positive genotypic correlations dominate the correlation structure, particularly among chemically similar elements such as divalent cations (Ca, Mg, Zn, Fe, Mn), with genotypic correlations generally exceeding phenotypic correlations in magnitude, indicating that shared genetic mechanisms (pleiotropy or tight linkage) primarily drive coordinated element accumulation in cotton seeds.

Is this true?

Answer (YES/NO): NO